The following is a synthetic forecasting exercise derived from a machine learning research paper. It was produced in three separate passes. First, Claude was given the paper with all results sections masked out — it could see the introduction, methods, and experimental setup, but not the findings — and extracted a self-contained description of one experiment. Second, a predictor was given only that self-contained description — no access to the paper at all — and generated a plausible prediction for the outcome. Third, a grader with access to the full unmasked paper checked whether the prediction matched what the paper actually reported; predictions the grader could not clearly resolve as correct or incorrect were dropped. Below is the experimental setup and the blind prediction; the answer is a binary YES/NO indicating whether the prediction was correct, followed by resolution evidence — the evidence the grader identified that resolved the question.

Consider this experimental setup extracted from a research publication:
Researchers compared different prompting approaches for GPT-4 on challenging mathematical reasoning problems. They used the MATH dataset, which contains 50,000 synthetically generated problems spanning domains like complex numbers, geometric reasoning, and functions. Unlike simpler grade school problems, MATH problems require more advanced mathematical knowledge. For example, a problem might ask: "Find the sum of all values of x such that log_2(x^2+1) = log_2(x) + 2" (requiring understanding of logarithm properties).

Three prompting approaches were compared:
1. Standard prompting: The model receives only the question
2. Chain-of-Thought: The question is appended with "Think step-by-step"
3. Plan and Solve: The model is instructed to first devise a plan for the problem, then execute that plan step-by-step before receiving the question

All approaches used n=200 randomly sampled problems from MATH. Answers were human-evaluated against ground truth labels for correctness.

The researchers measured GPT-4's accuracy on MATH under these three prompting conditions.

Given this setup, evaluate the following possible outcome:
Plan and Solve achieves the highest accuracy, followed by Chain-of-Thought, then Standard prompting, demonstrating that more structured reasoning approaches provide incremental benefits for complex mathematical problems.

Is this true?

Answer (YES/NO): YES